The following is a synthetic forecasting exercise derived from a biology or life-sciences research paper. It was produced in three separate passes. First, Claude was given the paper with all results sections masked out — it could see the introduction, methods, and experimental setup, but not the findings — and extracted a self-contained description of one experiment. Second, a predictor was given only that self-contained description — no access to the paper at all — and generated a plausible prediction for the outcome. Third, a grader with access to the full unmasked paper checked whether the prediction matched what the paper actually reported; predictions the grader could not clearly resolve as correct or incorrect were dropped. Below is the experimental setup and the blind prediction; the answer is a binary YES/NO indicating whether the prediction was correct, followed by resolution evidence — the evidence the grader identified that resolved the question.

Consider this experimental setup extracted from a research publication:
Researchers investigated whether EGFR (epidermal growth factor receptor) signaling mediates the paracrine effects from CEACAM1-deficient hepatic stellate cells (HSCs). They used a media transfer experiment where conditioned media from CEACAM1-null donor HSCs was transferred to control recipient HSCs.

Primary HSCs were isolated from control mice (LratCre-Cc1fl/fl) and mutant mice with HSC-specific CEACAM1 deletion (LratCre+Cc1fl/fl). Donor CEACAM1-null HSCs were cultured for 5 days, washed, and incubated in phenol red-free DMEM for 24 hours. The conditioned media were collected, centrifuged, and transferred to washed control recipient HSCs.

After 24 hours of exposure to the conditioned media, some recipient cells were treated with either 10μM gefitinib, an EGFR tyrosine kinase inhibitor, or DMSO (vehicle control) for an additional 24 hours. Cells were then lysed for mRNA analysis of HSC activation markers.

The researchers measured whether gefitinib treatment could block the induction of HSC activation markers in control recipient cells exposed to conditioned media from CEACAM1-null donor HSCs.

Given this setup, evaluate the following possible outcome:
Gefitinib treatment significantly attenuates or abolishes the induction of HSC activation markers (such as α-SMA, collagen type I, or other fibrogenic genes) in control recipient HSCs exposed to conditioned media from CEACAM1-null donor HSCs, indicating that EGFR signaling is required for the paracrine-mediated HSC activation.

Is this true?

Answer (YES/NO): YES